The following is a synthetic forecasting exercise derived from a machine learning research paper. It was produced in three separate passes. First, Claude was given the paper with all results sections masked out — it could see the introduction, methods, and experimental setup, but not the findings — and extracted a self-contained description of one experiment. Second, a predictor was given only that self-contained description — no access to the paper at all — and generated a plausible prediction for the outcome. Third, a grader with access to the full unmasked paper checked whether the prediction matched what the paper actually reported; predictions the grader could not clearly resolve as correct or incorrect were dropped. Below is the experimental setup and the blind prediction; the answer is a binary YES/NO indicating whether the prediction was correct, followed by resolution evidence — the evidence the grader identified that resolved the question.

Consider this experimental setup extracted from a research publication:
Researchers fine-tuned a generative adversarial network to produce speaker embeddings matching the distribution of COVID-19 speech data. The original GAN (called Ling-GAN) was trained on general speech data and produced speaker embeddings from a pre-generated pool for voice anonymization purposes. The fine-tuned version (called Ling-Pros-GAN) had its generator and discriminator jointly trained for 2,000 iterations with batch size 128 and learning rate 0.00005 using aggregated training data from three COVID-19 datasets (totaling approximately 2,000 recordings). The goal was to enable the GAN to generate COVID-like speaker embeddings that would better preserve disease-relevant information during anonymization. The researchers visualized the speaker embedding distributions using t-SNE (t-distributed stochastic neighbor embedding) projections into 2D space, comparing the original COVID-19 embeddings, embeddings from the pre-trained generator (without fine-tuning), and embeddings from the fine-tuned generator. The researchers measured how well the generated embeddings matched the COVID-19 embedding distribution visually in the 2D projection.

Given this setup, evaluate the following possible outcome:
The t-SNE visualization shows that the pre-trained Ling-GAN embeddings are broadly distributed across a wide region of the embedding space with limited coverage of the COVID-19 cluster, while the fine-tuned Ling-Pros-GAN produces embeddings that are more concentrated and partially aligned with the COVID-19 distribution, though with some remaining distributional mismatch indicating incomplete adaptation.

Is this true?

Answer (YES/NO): NO